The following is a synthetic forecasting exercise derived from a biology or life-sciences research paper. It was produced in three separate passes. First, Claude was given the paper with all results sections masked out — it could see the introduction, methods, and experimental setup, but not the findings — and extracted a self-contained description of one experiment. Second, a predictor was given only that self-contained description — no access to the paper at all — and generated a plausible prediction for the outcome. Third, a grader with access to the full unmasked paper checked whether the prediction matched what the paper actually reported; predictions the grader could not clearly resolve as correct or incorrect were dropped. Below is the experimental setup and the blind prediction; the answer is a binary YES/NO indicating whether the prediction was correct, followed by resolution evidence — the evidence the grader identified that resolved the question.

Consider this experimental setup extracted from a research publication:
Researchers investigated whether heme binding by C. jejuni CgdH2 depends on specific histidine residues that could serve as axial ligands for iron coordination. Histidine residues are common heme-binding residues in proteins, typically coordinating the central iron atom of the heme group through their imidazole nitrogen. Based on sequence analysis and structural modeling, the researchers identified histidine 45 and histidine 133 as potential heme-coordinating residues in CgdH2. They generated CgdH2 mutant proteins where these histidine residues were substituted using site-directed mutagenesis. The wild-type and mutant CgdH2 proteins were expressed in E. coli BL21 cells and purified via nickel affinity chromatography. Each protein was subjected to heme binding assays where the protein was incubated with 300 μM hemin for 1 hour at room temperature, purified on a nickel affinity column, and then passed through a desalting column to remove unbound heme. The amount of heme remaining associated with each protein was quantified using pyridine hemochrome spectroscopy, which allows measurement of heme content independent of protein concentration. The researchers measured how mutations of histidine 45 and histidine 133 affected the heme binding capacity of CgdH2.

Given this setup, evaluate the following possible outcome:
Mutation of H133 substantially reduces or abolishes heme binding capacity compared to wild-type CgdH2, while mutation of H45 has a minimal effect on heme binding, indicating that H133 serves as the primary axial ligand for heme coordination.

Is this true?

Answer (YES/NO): NO